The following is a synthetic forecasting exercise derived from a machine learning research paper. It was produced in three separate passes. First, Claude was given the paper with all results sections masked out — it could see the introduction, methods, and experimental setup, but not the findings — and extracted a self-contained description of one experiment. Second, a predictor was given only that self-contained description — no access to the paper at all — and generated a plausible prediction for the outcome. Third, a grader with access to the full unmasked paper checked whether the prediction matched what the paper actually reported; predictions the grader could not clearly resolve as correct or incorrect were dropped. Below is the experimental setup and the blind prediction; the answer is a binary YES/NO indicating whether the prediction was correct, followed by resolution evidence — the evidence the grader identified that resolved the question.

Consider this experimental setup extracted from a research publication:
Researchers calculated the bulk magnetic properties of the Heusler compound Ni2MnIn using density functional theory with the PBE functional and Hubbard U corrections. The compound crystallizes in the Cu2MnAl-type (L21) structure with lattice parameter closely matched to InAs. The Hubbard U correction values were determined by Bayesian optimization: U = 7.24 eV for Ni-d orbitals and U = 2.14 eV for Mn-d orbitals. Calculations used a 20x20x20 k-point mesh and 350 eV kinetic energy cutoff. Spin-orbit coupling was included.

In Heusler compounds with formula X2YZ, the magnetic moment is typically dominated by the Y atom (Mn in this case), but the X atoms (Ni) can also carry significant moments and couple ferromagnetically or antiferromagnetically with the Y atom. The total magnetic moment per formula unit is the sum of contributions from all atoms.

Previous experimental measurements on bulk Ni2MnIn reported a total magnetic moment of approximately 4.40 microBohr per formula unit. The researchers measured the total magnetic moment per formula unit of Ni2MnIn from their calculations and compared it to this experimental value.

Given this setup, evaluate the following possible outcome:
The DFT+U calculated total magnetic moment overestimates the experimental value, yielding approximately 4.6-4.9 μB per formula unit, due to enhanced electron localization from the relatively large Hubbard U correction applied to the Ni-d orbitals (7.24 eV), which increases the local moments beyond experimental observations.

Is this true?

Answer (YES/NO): NO